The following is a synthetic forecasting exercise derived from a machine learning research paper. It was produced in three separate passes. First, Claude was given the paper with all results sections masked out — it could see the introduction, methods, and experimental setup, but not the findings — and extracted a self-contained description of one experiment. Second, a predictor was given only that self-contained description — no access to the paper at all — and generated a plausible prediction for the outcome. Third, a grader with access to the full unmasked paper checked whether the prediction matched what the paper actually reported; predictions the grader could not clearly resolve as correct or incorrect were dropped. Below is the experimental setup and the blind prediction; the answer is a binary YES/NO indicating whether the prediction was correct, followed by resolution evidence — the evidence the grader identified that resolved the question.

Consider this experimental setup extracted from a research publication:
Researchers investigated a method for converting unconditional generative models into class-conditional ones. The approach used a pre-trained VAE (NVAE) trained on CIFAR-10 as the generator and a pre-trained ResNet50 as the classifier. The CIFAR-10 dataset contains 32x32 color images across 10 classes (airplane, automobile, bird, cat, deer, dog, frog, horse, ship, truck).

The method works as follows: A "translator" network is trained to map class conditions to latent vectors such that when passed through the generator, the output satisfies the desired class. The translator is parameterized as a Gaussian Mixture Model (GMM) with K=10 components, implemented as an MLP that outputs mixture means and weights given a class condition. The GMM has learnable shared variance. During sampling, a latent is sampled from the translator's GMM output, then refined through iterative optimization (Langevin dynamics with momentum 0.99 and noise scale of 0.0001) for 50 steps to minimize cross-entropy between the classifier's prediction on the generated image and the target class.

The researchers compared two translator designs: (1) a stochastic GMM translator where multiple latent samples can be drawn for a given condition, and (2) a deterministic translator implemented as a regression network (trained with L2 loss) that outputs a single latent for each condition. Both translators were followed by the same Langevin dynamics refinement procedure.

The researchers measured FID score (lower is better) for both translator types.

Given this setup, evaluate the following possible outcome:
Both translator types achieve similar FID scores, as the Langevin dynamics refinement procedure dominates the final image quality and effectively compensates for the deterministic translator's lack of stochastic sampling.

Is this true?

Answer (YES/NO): NO